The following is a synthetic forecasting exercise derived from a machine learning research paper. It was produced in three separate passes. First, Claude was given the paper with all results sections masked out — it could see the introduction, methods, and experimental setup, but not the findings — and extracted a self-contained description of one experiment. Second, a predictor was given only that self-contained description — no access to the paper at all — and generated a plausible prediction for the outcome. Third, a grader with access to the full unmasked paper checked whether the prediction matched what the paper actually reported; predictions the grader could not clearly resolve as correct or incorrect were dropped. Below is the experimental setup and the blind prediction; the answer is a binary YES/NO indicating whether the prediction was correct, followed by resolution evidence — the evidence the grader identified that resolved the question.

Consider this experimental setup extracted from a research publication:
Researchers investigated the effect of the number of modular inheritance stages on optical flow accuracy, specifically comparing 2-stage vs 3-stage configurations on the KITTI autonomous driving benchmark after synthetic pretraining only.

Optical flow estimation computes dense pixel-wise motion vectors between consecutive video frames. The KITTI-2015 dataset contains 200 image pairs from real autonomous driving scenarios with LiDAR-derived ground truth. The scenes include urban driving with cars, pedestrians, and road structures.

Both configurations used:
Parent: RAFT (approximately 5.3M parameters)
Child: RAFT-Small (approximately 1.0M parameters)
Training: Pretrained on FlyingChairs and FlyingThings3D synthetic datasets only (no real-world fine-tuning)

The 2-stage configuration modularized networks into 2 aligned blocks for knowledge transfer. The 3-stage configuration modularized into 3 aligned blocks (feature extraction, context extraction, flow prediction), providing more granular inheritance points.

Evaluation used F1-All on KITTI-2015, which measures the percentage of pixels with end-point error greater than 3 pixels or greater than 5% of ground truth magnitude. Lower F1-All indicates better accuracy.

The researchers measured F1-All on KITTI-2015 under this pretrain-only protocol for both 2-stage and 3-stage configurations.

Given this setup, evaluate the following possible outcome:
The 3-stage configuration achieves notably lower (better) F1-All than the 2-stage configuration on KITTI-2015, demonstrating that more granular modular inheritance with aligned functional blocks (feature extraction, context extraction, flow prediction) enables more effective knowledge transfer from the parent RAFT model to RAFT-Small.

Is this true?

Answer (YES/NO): YES